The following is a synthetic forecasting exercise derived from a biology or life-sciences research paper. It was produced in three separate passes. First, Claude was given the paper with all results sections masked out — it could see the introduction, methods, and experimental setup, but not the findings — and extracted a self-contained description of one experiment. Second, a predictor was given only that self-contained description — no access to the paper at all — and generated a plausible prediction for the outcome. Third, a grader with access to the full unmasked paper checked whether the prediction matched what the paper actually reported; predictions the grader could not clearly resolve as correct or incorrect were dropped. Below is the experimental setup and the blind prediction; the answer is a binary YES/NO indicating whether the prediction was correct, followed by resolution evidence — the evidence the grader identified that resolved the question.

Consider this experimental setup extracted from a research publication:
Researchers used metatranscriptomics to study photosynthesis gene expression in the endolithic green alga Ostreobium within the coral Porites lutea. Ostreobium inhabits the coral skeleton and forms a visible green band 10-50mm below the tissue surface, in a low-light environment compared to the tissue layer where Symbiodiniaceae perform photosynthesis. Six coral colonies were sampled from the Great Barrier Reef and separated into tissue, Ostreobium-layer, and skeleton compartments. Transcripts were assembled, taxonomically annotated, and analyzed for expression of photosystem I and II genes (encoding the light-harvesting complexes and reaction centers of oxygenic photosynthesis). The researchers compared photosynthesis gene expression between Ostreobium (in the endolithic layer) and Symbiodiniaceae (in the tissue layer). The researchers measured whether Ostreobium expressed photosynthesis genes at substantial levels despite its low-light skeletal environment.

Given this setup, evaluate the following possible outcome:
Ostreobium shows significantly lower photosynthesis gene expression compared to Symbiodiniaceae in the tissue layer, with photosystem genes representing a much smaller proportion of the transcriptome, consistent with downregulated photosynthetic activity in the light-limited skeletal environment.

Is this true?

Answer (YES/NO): NO